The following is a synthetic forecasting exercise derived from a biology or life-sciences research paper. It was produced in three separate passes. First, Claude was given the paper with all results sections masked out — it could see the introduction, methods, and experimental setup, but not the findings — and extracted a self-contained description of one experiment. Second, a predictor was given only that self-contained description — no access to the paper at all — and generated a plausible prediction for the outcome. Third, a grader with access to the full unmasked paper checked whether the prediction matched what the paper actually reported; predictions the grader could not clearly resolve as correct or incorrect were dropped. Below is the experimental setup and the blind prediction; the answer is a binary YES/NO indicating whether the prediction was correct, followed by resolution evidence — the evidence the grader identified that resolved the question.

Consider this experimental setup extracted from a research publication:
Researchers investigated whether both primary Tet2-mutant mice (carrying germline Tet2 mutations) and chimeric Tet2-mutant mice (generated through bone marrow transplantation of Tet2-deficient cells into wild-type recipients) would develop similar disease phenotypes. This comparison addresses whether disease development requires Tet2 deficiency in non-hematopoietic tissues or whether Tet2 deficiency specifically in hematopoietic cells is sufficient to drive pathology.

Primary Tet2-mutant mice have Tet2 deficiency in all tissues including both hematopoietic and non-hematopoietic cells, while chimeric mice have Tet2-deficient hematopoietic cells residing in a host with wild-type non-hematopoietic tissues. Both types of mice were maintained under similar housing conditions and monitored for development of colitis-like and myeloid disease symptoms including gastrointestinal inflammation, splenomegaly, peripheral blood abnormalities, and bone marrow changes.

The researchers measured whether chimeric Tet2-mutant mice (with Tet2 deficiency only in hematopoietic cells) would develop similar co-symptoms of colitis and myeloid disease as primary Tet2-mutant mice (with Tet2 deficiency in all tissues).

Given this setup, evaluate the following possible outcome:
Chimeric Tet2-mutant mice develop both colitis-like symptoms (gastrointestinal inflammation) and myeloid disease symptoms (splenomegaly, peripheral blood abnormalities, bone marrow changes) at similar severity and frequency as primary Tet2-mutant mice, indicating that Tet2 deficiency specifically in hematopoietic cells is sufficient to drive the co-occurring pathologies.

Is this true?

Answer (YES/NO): NO